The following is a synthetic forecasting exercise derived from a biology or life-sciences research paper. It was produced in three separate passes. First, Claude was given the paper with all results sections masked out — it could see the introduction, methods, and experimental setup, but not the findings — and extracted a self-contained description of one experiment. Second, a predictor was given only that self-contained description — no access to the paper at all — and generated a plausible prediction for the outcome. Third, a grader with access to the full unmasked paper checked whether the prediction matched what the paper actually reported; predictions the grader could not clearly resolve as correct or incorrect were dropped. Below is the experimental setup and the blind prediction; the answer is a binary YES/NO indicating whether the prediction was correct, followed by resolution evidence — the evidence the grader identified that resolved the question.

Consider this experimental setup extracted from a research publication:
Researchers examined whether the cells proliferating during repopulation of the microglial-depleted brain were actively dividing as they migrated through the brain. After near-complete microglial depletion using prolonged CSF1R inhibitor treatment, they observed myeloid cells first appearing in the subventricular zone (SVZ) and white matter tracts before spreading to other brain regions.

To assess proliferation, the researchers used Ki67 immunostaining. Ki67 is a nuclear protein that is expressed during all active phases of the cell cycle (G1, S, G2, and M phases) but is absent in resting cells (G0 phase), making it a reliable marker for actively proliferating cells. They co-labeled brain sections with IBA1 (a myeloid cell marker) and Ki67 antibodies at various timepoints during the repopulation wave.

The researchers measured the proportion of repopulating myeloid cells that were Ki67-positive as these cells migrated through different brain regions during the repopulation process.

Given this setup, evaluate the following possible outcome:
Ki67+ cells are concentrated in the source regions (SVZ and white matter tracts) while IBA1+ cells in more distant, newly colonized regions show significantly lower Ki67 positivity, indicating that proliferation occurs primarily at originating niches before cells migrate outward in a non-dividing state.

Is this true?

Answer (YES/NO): NO